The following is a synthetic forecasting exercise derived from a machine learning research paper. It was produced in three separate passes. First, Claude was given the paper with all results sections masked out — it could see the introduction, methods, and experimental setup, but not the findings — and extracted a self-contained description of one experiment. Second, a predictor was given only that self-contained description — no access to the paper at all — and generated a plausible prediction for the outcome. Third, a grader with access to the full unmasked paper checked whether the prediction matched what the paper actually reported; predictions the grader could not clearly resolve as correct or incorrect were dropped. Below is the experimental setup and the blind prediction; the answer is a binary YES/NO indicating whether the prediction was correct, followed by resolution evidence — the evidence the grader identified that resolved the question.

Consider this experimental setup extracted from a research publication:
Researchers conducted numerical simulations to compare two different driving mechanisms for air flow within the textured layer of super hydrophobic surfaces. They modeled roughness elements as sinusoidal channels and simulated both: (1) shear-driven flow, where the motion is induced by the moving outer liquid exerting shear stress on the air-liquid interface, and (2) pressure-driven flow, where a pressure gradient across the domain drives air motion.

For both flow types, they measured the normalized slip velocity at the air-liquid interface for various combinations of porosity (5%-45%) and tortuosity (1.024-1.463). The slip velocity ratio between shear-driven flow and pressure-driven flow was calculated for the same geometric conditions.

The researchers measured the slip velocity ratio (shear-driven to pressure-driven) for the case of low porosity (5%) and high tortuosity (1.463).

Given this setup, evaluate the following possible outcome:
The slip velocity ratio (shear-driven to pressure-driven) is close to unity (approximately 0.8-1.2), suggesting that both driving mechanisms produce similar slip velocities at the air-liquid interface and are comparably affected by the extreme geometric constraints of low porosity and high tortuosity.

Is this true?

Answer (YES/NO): NO